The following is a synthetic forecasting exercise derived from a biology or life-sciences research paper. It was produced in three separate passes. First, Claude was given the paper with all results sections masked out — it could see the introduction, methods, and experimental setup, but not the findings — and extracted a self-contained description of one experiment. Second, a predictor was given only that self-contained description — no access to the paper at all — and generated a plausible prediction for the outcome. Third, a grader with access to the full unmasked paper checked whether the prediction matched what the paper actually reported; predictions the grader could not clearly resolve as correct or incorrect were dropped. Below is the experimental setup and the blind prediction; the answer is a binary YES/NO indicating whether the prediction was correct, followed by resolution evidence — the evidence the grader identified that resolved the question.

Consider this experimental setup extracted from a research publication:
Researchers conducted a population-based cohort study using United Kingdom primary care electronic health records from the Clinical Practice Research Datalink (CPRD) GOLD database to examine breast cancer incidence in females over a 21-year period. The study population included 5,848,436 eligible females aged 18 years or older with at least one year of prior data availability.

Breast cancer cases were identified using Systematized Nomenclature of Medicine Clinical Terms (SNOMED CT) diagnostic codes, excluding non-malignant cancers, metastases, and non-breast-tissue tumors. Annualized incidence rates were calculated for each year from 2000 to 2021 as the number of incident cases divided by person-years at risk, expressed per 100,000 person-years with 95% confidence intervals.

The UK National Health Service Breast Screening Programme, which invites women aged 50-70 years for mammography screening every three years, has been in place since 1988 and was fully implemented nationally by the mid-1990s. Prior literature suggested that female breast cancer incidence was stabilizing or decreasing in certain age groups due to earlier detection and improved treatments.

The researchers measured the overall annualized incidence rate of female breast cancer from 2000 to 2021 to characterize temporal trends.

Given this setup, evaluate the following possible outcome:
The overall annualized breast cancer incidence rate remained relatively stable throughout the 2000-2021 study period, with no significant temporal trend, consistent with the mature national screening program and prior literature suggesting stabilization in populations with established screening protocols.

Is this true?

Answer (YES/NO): NO